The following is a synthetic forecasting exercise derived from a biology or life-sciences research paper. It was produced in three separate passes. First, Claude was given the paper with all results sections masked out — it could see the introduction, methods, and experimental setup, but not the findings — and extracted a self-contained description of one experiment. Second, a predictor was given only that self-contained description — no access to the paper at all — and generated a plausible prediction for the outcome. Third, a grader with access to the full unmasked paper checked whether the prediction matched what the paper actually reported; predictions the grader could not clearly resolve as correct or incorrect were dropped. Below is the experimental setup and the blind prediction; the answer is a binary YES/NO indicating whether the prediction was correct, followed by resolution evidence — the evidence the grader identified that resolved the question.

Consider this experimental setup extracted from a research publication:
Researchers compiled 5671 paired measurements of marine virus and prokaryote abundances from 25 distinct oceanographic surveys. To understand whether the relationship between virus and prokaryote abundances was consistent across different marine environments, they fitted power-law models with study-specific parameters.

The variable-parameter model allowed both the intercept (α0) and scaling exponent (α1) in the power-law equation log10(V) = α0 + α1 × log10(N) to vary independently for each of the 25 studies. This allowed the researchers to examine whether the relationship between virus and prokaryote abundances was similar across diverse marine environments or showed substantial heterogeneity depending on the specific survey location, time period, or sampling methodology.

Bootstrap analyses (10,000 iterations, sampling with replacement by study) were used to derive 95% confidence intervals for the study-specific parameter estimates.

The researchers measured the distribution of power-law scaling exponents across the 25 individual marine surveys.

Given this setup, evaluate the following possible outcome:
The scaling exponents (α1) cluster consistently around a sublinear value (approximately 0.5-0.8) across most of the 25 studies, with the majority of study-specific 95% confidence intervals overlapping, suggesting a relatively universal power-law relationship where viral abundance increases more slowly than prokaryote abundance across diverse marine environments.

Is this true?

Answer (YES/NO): NO